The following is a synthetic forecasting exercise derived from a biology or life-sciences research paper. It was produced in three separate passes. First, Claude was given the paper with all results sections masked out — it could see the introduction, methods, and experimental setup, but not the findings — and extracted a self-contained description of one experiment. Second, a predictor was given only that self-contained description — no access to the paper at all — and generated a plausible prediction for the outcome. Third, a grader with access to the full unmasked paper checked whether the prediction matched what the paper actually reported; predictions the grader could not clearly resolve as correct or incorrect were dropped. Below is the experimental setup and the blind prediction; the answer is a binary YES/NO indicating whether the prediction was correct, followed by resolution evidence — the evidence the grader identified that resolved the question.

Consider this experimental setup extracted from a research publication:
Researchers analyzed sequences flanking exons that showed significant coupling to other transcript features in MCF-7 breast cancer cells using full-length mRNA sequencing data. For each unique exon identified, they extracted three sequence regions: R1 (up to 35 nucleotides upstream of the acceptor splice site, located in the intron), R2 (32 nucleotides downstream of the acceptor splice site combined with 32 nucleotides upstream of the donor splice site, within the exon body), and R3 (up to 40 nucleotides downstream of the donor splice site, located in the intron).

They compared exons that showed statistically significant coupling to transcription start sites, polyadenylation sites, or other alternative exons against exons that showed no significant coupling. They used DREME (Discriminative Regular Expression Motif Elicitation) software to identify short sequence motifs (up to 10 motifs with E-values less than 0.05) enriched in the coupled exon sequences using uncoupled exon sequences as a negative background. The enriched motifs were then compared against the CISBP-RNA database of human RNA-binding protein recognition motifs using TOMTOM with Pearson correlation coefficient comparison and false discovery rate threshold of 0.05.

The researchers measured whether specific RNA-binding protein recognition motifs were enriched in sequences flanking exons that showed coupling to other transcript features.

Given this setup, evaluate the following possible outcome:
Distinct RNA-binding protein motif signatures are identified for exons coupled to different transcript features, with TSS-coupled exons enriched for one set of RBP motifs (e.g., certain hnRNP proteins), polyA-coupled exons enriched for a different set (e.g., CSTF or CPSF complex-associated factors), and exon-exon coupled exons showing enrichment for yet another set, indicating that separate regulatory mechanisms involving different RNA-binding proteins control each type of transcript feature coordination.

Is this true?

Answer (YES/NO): NO